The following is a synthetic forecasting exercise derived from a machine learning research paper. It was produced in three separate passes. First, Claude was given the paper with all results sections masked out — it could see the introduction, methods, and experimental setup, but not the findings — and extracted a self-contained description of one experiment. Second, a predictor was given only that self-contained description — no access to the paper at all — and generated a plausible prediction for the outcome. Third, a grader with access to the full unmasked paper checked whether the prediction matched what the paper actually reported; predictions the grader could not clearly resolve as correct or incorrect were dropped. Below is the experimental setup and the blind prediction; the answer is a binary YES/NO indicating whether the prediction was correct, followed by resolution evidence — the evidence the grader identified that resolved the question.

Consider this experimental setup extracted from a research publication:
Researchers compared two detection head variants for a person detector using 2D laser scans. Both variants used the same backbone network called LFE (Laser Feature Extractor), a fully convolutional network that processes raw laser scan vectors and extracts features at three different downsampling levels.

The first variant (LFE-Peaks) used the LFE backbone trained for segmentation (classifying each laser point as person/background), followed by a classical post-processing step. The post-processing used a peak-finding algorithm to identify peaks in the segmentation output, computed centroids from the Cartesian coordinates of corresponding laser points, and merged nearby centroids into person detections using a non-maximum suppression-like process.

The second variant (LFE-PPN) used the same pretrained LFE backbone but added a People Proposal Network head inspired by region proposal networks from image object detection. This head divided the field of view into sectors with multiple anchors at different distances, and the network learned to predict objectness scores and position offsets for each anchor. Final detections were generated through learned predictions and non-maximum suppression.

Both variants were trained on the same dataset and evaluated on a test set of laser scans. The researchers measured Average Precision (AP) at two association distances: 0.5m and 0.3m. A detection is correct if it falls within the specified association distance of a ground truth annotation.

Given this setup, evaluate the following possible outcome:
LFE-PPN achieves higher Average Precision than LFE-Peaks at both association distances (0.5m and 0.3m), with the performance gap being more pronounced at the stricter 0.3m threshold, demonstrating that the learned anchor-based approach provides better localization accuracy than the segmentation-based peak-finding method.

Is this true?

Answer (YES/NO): NO